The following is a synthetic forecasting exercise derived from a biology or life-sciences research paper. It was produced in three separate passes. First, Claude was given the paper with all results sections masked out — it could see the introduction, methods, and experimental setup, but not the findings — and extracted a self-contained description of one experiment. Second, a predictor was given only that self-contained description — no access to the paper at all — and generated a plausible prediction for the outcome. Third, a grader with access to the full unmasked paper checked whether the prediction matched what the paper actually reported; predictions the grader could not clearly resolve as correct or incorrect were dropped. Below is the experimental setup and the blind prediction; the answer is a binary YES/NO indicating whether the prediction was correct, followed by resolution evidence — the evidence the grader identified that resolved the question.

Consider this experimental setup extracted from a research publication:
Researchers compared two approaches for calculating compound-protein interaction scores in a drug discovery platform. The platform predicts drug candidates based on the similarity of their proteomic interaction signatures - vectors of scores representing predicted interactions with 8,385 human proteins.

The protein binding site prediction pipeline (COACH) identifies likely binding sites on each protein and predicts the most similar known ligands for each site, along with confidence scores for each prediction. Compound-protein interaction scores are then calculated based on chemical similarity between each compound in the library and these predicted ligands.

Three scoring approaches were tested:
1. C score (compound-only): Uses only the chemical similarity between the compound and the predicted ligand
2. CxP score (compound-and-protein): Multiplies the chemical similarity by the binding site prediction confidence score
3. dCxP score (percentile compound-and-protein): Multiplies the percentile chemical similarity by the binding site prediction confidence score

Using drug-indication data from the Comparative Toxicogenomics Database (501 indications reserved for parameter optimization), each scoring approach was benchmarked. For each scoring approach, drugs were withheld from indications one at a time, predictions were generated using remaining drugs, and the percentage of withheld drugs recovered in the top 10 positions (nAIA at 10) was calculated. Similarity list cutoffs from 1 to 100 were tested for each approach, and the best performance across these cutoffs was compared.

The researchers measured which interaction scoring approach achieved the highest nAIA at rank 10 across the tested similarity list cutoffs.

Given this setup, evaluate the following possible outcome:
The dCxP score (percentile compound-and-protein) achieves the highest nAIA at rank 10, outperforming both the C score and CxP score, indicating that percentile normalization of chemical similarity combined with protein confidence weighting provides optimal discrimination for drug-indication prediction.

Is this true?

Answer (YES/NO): NO